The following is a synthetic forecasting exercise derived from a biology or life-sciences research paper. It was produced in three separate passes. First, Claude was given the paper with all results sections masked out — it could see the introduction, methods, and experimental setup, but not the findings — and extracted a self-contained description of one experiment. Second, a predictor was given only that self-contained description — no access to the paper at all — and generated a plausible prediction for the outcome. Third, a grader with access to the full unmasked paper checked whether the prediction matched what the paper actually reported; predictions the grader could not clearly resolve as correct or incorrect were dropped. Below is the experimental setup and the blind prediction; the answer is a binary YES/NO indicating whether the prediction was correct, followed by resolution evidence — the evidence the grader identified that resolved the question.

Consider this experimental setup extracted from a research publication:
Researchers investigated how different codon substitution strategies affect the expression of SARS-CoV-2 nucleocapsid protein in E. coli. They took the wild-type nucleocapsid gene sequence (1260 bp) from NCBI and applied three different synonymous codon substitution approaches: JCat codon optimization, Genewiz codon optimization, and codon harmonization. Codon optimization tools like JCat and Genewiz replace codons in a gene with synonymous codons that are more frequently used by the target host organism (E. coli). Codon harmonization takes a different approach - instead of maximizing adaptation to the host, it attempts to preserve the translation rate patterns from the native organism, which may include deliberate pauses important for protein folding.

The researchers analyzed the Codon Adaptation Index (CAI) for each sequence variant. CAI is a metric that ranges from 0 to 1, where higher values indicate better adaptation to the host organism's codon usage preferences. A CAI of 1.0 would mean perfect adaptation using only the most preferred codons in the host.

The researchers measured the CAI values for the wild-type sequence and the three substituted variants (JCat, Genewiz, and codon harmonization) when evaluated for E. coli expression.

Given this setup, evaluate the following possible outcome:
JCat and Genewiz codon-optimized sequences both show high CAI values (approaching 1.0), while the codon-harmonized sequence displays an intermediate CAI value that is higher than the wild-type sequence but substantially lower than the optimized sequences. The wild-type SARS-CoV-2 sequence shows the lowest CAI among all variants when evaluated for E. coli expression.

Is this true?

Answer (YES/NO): NO